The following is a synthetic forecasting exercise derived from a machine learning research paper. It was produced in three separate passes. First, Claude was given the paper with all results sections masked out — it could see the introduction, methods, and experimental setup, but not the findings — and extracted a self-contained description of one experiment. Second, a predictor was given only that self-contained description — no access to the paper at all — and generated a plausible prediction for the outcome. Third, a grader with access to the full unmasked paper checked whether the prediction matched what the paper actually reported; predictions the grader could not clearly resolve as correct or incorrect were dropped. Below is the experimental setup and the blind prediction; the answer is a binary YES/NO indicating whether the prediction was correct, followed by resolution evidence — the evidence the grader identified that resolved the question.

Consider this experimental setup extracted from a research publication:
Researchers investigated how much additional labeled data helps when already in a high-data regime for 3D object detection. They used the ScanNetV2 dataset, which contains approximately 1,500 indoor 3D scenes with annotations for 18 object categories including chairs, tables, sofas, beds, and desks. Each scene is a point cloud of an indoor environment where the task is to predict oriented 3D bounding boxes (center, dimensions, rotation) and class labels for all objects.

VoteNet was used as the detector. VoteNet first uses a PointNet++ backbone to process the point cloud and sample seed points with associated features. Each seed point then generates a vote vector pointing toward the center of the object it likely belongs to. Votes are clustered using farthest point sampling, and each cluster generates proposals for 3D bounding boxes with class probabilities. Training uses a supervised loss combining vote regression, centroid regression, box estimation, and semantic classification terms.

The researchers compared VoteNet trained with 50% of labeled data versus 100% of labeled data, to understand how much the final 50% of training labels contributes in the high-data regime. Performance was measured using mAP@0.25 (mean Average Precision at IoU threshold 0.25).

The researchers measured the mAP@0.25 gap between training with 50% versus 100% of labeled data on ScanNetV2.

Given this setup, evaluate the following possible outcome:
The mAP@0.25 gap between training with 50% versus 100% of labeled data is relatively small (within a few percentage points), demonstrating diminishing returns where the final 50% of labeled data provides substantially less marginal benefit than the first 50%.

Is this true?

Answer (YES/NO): NO